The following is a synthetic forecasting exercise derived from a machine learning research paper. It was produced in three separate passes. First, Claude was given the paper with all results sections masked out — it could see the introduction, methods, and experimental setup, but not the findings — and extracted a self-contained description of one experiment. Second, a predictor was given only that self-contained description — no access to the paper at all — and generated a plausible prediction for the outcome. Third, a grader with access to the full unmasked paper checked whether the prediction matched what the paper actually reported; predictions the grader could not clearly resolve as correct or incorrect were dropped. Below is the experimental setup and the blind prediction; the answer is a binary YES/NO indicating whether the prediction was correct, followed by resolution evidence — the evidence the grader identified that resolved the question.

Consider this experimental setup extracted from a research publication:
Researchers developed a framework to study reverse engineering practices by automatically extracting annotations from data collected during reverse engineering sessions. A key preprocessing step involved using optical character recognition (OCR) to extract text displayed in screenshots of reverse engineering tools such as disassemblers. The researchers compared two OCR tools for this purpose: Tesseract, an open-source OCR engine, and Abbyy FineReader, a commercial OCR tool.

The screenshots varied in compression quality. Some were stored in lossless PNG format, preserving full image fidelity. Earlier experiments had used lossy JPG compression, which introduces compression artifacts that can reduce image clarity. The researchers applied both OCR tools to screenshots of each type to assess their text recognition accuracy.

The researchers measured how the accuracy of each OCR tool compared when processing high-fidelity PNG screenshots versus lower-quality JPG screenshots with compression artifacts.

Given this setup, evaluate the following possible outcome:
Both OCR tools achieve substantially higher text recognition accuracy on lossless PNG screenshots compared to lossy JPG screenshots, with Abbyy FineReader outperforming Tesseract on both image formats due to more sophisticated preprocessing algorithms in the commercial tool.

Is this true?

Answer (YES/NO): NO